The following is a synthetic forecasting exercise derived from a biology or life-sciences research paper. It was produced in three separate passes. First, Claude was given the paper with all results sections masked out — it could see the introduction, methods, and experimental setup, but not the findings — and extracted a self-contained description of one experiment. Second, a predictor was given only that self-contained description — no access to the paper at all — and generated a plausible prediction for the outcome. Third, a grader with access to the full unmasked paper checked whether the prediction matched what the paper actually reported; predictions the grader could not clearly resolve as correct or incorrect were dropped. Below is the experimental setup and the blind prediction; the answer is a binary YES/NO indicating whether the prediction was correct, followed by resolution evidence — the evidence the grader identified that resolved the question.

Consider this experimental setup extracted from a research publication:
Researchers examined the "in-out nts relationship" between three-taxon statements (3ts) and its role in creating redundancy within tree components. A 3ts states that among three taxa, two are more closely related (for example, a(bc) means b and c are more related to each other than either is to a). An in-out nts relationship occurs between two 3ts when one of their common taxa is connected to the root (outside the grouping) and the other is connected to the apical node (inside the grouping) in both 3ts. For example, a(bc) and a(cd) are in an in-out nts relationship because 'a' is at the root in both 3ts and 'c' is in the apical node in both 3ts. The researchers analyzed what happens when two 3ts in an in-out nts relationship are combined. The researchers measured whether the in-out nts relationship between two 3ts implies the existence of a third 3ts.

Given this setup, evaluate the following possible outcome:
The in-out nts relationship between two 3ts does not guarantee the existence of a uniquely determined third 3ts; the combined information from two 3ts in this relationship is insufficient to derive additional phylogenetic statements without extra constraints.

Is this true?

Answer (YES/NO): NO